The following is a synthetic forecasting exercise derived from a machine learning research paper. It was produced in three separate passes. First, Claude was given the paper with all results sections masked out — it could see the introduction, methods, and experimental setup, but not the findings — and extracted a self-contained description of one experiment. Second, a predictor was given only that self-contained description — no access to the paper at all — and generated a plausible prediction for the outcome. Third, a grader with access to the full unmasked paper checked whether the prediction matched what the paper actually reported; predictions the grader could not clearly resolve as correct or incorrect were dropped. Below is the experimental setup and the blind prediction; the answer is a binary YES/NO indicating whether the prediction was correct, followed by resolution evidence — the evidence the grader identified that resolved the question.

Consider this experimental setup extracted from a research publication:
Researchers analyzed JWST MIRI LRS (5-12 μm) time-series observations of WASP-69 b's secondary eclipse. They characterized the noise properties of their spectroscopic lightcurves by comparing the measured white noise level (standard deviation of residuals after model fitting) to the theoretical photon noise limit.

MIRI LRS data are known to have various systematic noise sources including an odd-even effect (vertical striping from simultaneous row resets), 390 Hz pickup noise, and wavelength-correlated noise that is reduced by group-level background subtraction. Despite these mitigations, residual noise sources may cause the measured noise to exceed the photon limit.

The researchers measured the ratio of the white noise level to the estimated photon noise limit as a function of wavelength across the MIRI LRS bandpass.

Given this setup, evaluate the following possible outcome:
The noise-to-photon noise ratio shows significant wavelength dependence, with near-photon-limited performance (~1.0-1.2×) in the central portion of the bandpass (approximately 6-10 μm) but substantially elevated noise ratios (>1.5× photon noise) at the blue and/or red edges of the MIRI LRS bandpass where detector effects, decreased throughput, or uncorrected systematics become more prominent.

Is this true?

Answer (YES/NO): NO